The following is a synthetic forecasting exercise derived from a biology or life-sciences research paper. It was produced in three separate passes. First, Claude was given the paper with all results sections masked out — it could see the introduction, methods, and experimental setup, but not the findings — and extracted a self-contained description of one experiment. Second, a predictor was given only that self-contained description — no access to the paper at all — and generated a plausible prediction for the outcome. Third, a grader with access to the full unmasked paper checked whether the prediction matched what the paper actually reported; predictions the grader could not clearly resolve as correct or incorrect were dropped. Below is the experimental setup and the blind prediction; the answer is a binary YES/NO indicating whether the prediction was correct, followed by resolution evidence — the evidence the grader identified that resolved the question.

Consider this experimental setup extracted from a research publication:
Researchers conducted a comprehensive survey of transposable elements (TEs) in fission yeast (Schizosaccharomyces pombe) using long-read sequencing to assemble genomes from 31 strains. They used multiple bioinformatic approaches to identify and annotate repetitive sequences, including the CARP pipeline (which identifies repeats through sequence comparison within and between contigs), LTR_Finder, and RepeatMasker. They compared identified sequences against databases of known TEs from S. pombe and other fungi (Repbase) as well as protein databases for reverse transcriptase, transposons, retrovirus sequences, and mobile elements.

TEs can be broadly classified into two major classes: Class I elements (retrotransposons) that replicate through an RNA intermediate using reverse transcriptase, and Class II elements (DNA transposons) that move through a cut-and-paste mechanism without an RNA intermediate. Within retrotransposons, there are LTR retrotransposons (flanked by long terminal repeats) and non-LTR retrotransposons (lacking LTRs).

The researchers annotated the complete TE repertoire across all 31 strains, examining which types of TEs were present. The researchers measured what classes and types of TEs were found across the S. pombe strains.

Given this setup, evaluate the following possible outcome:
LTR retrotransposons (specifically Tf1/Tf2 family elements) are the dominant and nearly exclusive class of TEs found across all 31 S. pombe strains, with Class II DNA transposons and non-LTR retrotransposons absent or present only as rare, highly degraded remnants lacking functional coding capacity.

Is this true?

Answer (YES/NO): YES